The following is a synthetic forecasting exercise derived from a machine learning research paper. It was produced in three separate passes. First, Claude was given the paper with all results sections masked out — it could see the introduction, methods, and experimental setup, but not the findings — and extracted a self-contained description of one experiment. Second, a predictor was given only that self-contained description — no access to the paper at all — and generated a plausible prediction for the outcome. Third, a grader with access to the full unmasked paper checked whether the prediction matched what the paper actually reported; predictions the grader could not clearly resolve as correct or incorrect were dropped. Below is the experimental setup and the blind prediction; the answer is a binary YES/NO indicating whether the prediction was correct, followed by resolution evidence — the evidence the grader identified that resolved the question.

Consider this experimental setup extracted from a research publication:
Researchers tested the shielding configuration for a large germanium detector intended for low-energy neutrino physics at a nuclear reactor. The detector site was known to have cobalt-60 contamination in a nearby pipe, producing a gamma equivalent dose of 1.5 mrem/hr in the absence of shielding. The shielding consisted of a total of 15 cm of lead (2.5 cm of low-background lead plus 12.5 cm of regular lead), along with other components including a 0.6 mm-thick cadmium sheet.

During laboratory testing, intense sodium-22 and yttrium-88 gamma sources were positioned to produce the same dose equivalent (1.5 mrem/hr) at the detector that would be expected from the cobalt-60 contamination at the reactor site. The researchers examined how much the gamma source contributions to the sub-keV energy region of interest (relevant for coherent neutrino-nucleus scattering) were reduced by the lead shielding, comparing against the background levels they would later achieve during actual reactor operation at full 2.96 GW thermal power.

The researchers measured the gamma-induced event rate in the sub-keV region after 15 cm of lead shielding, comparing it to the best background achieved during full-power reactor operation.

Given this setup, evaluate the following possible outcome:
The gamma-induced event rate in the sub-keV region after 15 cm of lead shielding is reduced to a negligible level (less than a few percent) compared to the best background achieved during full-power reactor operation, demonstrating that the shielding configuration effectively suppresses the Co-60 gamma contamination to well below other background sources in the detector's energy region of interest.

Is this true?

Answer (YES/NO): NO